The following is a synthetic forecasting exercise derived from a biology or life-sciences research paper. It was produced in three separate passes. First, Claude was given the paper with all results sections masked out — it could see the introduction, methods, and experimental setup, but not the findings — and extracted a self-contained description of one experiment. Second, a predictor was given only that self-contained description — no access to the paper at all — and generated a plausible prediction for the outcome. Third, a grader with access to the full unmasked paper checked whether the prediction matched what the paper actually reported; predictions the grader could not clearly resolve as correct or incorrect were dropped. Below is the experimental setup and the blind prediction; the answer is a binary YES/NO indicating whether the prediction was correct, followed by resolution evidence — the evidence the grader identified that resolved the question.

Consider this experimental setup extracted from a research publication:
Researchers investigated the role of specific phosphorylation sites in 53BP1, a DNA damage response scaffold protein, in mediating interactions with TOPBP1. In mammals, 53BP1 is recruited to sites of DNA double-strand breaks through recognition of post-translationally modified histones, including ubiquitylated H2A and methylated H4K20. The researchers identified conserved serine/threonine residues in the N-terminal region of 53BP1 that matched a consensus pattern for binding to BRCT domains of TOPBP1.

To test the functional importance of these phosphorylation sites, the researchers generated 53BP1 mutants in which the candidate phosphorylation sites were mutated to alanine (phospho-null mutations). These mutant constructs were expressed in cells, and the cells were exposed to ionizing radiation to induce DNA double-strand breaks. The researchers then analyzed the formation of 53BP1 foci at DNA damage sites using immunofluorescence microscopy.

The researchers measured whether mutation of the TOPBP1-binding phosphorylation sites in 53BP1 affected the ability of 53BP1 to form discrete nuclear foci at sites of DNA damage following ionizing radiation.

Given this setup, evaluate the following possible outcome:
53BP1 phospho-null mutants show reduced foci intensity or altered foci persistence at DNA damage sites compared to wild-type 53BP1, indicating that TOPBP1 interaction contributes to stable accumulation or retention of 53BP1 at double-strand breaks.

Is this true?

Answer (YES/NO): NO